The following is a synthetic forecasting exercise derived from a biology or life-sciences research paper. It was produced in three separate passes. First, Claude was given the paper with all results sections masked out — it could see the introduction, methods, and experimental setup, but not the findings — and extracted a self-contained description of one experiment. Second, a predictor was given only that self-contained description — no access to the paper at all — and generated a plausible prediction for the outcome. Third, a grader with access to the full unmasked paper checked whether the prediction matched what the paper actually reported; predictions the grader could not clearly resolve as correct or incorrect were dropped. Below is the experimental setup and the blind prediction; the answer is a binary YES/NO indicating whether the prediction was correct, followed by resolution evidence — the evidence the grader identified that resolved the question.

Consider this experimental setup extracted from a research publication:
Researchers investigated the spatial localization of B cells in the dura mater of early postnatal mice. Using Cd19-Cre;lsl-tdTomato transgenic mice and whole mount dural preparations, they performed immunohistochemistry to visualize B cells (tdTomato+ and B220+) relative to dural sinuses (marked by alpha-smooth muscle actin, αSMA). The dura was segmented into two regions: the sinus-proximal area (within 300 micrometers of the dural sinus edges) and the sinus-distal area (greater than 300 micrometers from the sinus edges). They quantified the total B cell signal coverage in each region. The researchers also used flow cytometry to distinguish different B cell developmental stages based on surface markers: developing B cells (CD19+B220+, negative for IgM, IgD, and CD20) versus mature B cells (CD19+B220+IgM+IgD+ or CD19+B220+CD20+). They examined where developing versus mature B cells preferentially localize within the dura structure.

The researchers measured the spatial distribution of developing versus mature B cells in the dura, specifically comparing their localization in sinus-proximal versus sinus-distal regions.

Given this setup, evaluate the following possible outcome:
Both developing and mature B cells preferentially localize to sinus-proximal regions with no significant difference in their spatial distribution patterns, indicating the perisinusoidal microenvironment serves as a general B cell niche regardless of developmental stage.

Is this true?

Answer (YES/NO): NO